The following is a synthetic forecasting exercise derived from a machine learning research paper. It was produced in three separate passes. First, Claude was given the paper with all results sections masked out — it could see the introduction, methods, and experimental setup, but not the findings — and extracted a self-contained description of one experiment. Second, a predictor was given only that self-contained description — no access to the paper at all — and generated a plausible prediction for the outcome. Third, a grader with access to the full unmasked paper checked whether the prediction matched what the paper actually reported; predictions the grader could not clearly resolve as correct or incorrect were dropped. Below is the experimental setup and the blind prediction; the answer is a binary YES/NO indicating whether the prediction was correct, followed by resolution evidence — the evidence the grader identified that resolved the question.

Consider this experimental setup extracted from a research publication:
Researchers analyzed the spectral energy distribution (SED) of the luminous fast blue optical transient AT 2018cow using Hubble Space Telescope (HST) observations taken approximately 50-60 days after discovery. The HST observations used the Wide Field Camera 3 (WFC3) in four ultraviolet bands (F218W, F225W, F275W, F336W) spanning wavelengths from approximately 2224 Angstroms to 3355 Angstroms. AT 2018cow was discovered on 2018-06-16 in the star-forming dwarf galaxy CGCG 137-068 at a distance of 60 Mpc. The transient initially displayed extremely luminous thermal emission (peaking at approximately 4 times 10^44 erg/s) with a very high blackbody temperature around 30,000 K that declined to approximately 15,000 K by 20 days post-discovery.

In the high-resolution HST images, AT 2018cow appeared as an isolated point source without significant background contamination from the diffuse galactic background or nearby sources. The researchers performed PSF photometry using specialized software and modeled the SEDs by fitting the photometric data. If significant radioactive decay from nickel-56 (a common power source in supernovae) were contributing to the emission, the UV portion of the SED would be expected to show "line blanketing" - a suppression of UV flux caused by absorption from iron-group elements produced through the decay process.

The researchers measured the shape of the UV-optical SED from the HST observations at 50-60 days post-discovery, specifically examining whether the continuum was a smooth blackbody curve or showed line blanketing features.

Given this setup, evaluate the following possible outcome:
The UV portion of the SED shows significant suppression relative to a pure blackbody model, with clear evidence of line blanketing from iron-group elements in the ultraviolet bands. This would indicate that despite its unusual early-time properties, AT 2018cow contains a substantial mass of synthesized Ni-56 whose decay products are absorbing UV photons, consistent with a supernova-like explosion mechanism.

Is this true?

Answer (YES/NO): NO